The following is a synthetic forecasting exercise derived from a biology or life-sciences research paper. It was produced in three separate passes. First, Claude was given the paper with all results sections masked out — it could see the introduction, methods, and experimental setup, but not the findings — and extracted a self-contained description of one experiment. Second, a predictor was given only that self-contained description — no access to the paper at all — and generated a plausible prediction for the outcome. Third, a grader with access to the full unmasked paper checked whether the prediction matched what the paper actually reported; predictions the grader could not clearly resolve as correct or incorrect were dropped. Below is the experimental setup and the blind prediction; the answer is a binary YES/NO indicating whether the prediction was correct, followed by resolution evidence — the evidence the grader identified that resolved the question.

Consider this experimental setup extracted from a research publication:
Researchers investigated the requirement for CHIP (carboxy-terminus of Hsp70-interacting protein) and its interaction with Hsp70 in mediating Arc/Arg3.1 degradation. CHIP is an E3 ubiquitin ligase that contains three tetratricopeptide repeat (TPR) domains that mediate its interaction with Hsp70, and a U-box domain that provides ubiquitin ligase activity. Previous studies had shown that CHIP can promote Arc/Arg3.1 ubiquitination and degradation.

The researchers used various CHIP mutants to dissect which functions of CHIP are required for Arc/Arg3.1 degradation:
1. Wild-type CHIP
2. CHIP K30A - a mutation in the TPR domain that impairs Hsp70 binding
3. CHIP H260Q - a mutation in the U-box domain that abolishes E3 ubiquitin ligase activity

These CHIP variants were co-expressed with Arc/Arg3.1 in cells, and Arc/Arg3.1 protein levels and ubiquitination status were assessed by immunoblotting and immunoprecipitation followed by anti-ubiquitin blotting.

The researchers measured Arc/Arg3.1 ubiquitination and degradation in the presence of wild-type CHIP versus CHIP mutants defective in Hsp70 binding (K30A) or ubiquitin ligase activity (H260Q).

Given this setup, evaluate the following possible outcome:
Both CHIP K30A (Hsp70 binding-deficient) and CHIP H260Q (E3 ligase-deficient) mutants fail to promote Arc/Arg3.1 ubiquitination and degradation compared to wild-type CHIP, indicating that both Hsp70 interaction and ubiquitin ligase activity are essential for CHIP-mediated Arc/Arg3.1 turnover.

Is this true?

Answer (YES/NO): YES